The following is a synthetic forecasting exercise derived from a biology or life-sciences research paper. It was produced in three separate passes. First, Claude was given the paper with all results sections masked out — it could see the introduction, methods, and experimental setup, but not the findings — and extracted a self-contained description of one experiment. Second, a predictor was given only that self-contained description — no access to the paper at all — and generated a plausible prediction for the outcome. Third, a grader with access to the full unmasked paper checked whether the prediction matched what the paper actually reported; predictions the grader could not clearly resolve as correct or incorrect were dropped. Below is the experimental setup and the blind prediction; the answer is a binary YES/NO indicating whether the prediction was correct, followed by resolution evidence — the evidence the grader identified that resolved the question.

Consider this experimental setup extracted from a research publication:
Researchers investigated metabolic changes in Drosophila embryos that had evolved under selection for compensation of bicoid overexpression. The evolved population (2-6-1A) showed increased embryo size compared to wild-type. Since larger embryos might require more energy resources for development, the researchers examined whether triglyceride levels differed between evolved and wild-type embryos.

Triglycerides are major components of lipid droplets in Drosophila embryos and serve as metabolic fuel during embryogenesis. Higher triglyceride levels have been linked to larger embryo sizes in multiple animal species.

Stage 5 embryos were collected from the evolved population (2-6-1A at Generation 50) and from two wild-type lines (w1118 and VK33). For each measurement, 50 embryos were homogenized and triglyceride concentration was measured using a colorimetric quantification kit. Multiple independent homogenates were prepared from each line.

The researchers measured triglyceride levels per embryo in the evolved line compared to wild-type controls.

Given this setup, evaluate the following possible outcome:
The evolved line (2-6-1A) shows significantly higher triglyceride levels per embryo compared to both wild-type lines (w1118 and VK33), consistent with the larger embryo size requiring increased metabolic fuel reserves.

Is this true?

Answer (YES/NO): YES